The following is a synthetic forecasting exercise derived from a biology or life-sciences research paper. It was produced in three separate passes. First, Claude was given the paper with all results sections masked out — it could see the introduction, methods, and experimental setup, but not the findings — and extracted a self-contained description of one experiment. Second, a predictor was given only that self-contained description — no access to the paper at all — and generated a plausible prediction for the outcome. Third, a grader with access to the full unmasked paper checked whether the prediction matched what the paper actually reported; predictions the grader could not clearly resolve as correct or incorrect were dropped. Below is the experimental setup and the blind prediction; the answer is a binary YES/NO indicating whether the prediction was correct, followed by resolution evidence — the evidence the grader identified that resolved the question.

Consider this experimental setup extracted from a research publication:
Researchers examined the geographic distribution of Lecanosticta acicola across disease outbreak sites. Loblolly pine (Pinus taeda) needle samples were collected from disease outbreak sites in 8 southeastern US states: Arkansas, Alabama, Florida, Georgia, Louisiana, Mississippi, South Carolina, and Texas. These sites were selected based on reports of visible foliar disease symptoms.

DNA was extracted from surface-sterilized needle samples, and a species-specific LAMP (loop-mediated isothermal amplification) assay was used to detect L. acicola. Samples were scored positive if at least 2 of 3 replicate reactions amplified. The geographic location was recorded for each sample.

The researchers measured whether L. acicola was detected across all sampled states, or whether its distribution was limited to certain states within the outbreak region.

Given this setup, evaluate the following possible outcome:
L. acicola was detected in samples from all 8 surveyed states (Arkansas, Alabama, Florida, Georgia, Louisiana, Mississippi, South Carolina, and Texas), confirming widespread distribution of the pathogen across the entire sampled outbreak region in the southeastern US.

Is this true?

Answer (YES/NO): NO